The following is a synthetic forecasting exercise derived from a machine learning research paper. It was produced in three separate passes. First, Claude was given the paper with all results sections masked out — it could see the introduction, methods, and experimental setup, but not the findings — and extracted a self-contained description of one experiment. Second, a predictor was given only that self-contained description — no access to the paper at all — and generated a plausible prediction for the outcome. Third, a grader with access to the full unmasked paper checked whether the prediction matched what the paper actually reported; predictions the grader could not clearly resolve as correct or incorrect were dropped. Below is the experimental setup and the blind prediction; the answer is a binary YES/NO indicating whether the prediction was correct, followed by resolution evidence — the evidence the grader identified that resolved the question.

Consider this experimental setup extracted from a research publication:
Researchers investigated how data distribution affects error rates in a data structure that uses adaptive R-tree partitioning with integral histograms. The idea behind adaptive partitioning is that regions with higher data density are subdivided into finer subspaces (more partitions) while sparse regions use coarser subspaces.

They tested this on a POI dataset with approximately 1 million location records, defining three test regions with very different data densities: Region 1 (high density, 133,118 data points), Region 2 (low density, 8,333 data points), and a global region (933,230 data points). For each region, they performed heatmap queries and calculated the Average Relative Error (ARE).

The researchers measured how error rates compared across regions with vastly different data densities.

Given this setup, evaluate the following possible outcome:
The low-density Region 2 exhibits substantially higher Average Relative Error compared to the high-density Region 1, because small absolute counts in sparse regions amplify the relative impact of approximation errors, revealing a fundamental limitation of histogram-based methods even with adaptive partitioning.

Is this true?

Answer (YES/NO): NO